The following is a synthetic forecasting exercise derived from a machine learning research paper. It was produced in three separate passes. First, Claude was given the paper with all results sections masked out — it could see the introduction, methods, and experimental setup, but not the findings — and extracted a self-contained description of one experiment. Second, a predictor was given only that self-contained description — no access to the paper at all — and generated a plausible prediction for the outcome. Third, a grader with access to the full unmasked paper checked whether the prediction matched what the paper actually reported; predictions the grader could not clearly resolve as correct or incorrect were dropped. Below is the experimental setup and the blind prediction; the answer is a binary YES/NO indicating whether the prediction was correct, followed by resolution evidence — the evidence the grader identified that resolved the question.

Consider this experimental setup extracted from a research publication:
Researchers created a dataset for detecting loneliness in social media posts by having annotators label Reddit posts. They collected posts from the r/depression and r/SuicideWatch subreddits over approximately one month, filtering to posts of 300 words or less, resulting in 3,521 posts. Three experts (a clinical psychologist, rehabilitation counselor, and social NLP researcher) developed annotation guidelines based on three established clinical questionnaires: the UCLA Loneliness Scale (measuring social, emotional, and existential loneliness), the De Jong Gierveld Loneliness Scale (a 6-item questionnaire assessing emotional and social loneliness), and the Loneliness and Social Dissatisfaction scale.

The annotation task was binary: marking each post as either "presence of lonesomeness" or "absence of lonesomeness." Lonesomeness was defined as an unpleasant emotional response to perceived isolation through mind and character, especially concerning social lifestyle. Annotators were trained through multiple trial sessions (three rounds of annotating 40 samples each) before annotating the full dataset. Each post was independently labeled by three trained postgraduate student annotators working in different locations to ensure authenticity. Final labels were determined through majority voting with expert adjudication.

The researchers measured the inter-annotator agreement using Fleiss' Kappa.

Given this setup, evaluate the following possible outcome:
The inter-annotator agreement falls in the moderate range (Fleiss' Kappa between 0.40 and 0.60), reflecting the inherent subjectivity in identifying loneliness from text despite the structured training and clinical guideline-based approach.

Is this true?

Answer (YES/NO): NO